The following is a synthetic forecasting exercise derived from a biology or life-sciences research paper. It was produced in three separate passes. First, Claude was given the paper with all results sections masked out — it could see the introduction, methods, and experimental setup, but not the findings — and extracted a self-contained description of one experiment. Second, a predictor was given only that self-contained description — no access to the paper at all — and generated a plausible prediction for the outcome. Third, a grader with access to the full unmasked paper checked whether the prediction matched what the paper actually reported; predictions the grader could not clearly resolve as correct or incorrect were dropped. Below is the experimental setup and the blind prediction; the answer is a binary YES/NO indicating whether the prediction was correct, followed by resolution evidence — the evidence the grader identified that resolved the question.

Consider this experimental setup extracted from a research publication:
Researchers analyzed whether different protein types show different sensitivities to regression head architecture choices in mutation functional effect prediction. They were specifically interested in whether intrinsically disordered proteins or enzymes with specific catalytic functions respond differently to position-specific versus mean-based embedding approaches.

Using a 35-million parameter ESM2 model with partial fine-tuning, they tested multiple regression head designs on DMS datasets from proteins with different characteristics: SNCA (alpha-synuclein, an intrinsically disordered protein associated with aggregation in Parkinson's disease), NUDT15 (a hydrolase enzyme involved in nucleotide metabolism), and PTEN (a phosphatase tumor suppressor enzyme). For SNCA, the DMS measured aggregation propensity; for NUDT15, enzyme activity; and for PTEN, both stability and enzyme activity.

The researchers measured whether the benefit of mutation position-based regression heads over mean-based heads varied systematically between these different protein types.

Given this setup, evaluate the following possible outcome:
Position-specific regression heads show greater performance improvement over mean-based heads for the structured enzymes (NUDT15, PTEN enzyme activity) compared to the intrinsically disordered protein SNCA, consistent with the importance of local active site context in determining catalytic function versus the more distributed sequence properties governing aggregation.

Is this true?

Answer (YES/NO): NO